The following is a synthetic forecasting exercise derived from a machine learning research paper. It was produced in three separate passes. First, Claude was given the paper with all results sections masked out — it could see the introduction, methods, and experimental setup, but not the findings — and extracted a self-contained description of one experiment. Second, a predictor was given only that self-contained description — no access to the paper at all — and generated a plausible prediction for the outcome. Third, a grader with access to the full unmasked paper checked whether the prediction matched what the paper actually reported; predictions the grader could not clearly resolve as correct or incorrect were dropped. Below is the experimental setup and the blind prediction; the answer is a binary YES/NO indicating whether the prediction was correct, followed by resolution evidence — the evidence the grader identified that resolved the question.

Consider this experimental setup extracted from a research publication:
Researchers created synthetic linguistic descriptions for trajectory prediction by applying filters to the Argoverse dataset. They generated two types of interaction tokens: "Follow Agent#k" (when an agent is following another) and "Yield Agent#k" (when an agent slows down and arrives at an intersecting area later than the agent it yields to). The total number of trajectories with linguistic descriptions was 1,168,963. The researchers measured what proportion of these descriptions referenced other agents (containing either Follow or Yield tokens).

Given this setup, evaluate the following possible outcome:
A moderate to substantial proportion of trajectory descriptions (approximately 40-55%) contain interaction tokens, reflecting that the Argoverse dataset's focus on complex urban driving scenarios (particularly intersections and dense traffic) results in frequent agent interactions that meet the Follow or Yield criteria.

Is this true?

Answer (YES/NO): NO